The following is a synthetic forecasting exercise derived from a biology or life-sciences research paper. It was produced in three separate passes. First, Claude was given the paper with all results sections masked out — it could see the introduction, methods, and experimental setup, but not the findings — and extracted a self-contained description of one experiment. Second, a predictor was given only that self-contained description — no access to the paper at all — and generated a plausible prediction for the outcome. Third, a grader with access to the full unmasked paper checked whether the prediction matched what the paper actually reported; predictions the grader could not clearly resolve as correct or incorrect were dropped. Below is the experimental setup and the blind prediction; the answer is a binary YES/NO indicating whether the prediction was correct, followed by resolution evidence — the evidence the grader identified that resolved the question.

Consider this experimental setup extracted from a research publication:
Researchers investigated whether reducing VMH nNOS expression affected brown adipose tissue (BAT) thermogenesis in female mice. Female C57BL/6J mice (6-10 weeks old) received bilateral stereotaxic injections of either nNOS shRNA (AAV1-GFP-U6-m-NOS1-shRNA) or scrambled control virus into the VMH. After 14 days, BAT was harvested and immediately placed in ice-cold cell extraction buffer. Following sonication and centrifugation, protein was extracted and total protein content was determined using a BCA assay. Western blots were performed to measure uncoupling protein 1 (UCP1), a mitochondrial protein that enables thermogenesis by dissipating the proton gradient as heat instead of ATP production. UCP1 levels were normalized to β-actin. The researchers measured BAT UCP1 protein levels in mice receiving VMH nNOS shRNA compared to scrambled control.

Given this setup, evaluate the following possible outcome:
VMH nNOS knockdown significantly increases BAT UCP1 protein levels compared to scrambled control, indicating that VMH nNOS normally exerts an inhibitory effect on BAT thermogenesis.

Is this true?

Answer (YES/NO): NO